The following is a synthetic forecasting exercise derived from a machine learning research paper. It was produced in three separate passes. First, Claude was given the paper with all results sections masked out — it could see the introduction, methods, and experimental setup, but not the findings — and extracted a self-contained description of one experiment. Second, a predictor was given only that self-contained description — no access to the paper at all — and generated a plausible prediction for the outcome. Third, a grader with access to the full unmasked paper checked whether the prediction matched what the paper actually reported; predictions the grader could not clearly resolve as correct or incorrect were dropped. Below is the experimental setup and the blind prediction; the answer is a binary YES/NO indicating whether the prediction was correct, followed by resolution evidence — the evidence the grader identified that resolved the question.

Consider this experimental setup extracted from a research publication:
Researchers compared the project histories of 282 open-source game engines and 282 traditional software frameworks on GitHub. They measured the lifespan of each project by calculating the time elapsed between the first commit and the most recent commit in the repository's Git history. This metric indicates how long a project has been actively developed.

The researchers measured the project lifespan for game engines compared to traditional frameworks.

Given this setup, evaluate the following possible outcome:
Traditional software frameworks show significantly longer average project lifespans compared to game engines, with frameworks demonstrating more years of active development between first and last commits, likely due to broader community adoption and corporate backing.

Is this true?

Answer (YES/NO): YES